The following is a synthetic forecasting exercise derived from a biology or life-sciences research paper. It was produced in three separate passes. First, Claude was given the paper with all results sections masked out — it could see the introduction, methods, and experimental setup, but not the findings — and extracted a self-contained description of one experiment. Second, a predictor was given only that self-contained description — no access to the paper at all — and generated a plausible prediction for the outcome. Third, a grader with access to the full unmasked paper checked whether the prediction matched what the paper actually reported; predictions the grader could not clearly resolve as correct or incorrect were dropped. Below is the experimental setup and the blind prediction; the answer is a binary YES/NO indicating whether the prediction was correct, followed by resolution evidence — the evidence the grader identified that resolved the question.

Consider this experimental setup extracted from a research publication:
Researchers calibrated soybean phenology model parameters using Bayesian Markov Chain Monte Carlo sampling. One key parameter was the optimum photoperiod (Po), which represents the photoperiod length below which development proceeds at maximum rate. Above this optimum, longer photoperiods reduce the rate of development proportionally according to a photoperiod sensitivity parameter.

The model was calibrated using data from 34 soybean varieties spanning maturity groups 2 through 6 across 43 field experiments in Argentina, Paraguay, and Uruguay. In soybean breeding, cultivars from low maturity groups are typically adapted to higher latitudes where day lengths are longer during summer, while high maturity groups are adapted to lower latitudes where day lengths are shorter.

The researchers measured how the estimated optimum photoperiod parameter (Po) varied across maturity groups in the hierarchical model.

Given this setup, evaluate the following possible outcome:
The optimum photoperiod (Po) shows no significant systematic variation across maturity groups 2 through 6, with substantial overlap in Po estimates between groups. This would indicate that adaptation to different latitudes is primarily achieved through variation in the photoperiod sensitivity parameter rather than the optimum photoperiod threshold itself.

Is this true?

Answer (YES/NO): NO